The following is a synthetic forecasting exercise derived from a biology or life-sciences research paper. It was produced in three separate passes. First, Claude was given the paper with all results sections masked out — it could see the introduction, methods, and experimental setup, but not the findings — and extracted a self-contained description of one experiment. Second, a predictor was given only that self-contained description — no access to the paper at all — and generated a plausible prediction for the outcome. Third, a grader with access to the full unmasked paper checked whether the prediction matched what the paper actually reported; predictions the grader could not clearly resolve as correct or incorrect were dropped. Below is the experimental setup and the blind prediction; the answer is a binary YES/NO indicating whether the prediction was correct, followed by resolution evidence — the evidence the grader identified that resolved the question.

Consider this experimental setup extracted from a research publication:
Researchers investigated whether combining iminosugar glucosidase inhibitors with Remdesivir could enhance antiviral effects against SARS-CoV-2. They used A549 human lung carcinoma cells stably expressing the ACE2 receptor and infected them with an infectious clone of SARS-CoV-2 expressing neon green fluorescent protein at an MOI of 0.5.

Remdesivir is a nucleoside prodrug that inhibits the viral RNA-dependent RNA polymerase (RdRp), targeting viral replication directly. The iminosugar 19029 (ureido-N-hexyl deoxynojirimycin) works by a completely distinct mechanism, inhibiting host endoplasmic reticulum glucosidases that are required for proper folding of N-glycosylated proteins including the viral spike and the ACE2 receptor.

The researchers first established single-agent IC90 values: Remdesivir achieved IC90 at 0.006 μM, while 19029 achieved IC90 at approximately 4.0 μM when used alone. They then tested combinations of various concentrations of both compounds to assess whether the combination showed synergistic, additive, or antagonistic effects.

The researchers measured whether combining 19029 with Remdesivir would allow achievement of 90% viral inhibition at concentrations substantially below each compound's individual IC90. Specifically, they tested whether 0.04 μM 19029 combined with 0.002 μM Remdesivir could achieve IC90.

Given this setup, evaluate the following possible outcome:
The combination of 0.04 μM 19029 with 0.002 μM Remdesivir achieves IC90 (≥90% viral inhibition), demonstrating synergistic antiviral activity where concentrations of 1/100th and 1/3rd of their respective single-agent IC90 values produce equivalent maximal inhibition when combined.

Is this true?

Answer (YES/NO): NO